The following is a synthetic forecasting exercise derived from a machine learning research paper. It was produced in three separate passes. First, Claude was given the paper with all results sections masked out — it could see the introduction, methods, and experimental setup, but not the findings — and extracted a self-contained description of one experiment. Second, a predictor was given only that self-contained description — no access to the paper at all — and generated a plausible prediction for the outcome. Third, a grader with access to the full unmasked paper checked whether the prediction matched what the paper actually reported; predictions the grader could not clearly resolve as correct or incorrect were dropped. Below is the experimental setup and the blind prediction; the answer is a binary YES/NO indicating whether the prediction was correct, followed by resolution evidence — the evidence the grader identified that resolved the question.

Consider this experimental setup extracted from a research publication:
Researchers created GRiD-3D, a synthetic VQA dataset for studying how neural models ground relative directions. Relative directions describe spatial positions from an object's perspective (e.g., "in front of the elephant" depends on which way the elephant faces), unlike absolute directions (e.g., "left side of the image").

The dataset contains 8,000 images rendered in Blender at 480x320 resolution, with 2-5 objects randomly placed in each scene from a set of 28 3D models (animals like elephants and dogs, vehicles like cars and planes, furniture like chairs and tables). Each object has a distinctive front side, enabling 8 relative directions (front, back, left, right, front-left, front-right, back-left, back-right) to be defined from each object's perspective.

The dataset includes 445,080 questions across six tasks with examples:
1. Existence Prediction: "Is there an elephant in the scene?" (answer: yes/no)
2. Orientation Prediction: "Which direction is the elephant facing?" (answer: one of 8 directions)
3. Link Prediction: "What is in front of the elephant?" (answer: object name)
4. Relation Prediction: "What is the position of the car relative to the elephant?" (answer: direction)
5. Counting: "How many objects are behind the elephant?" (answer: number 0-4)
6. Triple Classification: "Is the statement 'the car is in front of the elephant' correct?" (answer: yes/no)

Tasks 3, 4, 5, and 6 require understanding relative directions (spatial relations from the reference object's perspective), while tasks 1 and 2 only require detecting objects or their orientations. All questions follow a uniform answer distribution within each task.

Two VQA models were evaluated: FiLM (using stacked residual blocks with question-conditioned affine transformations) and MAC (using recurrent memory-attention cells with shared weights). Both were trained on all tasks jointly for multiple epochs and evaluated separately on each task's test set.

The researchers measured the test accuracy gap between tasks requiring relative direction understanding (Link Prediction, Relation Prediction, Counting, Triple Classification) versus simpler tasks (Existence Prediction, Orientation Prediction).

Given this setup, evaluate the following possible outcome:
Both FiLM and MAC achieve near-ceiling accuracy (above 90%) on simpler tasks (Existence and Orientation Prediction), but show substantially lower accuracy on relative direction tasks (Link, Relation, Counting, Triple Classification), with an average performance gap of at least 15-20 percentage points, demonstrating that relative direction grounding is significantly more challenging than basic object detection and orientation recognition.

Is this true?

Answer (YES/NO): NO